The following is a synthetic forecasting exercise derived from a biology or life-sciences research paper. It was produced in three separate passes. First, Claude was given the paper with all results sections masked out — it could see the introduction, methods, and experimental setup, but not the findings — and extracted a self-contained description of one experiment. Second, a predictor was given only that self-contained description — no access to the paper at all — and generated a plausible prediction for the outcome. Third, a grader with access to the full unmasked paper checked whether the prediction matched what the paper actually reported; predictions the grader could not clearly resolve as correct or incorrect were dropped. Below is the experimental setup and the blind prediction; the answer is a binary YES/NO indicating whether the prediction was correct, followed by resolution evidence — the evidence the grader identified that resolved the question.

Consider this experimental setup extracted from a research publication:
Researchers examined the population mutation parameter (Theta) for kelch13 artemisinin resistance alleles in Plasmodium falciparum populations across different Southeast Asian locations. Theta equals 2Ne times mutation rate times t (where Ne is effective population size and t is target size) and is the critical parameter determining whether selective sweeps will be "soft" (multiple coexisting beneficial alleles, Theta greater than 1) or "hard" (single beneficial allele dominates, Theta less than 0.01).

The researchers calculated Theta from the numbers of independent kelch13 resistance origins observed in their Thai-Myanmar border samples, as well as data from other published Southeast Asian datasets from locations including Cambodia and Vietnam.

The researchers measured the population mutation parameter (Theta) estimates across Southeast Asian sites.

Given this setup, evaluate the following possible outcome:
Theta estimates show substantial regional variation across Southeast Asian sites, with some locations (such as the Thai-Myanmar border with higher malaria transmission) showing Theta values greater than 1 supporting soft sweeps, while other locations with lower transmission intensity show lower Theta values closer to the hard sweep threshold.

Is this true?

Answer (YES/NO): NO